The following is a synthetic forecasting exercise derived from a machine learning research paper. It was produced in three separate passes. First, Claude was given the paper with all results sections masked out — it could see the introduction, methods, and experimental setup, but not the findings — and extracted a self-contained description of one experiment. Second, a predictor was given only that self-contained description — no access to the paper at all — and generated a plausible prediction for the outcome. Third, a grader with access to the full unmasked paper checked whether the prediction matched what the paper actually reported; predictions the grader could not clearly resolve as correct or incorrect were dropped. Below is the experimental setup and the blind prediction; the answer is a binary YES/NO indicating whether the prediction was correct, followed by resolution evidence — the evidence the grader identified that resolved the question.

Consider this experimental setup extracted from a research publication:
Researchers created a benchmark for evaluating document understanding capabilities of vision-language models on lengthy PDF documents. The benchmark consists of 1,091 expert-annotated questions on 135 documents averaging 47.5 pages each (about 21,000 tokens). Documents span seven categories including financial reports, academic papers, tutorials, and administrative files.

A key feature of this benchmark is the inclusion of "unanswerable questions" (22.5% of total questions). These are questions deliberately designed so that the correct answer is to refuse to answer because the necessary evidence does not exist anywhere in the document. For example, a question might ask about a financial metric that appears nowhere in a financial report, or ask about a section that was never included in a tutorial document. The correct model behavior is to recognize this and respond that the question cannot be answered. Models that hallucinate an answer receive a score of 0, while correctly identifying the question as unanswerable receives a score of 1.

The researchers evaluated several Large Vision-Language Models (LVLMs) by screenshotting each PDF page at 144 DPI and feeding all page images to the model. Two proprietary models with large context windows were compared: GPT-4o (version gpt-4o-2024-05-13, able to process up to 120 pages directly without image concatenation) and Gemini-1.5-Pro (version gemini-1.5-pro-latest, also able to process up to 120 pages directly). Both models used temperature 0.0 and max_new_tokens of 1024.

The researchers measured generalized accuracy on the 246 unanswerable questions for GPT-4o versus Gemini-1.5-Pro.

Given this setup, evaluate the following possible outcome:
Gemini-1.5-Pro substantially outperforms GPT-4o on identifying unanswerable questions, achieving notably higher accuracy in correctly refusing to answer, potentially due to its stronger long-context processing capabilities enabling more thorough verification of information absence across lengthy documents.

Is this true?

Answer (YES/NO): NO